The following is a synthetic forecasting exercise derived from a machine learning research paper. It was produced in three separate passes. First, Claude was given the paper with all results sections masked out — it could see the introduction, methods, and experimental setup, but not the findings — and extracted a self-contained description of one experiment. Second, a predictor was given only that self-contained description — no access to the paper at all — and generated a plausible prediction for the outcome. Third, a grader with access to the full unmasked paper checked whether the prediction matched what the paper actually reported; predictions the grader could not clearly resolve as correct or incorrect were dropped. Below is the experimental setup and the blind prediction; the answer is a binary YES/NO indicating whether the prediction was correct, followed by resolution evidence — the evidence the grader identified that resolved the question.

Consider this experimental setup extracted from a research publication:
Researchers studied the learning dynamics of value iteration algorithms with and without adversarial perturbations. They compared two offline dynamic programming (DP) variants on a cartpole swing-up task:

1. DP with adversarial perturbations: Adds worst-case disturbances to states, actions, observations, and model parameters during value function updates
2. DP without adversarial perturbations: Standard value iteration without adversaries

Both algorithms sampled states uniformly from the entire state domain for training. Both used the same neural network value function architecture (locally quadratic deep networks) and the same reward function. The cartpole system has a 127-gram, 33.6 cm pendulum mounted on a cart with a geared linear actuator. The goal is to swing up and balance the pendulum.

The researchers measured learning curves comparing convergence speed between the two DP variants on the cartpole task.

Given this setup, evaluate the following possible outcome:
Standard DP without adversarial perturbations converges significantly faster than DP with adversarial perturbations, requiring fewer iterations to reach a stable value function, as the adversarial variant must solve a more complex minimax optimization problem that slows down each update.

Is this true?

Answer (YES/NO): NO